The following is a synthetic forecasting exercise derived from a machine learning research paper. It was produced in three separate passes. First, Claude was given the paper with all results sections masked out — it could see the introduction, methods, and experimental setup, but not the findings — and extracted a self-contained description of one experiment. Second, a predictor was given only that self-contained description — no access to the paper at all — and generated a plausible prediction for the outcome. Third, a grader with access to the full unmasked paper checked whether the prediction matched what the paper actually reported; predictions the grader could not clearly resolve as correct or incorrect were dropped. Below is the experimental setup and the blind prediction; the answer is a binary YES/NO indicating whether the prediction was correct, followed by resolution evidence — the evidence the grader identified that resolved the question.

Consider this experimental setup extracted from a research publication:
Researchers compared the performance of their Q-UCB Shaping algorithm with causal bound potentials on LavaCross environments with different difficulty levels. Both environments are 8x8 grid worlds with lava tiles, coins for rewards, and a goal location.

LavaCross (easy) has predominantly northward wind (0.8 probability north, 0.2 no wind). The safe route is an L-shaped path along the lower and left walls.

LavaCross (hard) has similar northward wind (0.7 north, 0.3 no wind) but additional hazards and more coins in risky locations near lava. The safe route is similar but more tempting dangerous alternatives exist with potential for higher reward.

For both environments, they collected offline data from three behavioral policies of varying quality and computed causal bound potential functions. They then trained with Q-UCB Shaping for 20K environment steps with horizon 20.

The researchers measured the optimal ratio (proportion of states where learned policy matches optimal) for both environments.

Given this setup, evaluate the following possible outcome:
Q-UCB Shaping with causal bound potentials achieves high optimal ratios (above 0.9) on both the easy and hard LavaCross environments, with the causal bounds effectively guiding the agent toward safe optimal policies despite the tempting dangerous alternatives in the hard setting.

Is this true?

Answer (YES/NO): NO